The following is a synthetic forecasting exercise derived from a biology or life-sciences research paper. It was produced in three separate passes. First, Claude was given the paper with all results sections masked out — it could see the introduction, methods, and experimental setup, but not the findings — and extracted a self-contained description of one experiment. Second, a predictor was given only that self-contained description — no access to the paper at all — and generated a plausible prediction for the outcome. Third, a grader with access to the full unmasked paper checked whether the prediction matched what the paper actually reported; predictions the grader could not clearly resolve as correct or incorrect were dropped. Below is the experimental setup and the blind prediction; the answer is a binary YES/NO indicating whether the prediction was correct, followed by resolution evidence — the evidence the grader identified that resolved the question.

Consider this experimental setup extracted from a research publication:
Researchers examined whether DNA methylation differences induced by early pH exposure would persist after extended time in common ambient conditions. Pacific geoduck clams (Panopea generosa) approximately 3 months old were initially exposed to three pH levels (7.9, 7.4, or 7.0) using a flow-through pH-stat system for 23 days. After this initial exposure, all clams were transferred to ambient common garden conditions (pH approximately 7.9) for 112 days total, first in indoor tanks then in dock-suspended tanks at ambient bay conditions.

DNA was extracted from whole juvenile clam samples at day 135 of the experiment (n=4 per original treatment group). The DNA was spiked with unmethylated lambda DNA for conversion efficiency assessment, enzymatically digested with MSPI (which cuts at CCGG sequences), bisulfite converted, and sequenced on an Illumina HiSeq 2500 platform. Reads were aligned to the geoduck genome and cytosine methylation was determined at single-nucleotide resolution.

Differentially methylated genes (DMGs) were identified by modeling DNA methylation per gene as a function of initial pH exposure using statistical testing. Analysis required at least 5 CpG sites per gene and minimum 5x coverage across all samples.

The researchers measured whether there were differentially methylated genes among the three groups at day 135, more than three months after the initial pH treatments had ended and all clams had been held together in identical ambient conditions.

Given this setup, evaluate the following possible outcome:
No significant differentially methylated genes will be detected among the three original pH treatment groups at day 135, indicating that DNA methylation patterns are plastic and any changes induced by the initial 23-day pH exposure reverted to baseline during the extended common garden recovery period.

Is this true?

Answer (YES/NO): NO